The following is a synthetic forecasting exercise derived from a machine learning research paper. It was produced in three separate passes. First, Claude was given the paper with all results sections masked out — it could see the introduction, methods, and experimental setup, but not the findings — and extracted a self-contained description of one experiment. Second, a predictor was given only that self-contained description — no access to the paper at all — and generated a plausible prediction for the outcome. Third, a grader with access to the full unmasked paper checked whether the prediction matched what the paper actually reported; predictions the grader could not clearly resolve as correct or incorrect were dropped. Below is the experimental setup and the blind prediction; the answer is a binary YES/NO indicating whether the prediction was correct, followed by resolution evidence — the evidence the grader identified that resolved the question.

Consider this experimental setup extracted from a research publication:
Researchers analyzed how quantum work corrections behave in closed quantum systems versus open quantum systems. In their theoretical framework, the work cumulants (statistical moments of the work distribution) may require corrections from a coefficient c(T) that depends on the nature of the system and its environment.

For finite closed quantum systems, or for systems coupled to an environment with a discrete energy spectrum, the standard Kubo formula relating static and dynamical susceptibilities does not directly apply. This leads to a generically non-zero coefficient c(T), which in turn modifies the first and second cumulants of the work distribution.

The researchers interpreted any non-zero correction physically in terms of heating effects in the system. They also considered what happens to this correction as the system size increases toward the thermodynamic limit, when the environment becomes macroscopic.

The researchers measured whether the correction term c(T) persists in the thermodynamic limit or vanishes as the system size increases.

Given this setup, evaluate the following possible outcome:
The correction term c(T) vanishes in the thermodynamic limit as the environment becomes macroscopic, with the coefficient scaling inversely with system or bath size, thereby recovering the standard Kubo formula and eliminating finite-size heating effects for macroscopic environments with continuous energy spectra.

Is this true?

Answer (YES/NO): NO